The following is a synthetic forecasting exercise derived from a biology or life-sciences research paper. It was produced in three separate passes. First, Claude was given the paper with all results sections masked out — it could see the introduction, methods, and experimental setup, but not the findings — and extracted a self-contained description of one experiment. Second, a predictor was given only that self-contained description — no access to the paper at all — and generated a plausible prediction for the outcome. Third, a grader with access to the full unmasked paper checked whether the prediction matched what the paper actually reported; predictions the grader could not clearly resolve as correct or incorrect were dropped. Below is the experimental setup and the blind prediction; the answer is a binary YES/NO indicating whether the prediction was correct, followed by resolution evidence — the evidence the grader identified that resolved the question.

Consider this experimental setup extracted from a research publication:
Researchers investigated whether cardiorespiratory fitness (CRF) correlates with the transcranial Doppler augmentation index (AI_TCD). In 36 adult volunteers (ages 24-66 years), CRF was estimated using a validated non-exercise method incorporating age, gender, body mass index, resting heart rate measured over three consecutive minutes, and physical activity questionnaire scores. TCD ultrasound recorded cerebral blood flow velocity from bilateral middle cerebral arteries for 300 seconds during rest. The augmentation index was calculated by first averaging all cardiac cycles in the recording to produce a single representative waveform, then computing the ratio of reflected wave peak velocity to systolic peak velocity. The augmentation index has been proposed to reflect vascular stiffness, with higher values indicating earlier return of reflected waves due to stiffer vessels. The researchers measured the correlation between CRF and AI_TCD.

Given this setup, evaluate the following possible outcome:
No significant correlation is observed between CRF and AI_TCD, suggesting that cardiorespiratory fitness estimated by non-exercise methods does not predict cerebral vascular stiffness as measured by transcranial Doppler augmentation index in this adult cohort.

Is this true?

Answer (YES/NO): NO